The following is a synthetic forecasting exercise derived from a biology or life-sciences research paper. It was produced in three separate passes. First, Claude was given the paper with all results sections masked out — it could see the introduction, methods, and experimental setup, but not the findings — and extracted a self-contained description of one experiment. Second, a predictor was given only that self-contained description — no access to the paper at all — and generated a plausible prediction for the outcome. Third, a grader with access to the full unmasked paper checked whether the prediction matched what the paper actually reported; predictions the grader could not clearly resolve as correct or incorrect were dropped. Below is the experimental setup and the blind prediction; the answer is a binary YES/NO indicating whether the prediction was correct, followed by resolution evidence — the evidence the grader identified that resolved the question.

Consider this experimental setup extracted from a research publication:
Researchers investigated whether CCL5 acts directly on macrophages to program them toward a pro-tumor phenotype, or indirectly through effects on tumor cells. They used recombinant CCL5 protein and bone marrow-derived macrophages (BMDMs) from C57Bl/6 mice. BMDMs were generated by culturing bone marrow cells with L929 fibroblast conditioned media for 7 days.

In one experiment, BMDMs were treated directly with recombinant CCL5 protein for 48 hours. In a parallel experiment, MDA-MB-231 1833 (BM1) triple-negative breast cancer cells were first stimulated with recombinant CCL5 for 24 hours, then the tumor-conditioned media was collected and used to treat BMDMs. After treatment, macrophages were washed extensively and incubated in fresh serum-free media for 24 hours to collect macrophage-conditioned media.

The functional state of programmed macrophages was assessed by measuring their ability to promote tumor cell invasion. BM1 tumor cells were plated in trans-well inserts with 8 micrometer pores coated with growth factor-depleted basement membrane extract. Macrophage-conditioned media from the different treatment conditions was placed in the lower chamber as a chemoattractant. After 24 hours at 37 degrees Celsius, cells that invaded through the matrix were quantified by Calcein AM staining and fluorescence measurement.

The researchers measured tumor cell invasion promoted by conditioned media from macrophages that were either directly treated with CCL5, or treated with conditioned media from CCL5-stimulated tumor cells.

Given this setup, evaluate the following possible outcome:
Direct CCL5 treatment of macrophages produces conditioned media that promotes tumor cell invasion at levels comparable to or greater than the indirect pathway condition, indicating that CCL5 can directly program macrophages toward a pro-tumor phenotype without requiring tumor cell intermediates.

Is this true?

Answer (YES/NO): NO